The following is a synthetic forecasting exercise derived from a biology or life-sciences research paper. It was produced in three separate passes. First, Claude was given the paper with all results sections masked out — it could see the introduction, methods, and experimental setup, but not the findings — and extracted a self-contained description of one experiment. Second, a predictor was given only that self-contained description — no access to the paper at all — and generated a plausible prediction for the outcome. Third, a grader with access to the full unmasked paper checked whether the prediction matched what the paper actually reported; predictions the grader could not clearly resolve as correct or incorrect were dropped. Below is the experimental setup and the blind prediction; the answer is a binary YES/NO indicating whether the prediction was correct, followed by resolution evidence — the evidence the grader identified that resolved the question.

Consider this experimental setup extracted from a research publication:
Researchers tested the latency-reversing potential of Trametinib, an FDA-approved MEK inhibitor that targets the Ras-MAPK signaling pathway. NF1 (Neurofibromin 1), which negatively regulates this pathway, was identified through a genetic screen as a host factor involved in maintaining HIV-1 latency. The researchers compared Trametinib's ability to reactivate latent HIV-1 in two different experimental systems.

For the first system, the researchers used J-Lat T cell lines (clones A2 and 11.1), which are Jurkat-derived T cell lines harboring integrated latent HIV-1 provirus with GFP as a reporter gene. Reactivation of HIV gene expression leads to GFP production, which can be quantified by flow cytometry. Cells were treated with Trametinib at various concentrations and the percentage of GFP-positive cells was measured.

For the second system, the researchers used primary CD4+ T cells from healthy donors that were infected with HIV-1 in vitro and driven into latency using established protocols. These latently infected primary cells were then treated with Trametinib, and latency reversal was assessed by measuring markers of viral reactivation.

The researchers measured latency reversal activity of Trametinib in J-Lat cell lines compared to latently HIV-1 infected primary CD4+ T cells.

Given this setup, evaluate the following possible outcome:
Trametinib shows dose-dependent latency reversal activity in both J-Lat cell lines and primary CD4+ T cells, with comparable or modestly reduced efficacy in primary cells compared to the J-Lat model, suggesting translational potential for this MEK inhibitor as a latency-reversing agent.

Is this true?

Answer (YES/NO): NO